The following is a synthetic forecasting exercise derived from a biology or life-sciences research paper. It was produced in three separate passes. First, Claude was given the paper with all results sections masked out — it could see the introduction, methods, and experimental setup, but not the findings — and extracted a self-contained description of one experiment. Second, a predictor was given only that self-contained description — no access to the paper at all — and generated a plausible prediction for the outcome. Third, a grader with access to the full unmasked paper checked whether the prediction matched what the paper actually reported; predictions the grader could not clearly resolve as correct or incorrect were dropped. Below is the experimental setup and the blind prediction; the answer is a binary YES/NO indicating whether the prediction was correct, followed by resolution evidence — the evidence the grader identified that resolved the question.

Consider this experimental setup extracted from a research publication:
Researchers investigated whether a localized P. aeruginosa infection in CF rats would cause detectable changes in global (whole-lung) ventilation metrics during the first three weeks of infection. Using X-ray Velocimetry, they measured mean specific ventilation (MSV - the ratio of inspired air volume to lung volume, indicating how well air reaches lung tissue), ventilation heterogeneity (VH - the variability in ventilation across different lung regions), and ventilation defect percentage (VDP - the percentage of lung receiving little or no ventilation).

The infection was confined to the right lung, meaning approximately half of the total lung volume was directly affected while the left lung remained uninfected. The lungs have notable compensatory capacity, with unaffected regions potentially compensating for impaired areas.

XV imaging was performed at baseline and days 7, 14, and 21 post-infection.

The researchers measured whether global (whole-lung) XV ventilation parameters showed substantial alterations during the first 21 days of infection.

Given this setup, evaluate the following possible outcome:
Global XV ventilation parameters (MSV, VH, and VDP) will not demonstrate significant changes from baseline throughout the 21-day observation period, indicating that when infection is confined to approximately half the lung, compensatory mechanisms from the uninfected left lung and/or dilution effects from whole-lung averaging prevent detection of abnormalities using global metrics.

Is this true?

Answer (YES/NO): YES